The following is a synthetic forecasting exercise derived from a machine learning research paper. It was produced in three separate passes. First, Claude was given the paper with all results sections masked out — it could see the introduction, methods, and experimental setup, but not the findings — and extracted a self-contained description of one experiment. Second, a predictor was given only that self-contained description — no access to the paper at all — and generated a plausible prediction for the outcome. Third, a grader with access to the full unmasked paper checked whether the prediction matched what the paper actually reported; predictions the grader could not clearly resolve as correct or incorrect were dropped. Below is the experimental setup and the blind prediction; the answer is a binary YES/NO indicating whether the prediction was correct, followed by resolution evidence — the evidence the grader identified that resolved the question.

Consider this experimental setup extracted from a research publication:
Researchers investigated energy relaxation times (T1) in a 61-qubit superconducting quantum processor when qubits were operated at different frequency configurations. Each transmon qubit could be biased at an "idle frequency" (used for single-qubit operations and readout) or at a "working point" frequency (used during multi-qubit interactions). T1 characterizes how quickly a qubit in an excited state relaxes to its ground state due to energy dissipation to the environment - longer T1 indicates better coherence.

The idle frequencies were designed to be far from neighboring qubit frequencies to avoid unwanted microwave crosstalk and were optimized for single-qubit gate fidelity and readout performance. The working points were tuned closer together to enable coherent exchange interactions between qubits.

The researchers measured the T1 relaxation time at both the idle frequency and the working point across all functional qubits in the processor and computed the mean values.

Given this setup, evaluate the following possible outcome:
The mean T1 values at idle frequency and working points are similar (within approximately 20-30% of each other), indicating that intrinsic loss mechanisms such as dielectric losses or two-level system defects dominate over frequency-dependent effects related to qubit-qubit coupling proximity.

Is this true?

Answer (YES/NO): YES